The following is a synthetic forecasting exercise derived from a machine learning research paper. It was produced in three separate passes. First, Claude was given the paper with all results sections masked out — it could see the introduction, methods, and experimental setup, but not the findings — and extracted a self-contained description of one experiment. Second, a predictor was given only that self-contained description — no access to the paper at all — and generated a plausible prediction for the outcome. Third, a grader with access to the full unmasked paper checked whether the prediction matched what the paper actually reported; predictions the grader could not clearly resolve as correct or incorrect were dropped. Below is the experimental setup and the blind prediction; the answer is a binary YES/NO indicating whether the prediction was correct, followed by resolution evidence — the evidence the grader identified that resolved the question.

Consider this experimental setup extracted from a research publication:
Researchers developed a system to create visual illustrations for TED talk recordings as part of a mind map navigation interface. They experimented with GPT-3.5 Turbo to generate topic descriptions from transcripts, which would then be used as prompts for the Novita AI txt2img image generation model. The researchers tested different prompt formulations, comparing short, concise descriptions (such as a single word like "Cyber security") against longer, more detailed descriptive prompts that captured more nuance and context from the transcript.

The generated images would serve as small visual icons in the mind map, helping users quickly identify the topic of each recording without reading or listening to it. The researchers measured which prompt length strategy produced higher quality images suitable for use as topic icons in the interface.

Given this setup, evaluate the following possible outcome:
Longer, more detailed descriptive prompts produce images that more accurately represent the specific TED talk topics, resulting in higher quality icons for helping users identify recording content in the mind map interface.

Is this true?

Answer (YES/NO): NO